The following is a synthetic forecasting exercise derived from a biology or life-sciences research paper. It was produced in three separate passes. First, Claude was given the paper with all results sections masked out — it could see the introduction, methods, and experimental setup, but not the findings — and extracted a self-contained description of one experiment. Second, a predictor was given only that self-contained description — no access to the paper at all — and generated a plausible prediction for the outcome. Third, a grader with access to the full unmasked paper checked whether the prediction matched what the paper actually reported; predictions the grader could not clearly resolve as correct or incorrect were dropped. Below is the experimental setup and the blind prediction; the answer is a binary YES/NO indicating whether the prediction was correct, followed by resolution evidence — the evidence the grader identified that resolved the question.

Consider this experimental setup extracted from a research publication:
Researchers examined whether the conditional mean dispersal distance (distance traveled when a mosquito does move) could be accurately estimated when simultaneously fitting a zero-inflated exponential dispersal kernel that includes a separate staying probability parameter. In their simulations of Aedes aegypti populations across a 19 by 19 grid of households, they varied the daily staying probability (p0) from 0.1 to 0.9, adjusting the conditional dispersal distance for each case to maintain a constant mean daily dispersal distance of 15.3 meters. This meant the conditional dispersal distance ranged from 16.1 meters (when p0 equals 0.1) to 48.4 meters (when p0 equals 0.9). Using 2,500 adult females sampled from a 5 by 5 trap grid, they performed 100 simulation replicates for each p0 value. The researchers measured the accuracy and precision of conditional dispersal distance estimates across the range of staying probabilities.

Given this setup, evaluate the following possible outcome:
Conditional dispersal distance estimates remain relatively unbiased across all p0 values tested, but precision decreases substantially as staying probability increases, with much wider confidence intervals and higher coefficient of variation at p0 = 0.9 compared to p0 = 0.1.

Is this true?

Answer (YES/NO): NO